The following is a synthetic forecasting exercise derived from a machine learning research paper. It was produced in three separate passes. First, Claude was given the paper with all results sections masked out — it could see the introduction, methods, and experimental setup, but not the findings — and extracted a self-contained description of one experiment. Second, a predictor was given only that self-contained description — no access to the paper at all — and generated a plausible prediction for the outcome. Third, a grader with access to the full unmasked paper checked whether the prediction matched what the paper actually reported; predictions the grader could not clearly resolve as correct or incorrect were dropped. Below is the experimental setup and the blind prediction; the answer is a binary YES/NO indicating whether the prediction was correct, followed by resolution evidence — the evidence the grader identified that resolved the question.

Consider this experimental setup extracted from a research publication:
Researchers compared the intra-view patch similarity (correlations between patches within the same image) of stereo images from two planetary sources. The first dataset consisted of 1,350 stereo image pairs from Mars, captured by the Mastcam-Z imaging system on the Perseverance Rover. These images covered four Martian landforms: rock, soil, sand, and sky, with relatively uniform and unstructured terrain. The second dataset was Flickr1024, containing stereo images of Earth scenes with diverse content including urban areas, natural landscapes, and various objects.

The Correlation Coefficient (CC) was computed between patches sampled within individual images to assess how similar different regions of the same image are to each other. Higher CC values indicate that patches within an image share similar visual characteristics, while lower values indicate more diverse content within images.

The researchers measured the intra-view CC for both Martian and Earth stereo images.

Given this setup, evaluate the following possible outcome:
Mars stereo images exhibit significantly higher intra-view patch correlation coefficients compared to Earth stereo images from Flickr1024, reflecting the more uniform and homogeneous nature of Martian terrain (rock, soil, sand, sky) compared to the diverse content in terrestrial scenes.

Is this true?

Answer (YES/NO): YES